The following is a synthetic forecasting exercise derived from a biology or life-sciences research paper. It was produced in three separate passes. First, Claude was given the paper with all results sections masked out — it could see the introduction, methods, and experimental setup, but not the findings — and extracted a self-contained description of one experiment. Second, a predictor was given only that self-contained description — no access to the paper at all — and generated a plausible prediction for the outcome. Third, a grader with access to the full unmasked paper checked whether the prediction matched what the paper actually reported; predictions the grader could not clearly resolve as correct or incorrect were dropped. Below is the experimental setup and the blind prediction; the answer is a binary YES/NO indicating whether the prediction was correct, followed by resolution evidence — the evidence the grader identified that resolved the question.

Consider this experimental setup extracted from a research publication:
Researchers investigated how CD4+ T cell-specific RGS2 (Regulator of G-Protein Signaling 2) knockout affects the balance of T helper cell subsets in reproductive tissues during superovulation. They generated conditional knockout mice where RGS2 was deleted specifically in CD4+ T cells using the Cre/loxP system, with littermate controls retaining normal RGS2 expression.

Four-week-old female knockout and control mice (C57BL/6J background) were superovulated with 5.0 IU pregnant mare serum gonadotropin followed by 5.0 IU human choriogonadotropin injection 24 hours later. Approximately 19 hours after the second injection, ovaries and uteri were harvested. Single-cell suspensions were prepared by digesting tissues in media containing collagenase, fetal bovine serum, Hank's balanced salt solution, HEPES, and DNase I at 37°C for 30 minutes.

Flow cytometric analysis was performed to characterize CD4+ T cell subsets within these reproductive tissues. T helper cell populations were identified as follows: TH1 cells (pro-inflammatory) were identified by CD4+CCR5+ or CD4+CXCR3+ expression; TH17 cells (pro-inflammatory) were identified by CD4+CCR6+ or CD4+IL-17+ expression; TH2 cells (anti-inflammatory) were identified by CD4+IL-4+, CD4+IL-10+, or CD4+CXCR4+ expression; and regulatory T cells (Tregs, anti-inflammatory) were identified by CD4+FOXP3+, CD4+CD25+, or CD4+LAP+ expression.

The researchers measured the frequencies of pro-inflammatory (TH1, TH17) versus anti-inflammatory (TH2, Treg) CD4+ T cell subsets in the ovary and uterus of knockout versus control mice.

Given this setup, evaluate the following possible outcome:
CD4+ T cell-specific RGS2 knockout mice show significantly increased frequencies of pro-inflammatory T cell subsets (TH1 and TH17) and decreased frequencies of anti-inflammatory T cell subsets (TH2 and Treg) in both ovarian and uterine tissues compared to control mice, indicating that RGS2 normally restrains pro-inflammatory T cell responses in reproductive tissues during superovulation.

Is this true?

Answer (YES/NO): NO